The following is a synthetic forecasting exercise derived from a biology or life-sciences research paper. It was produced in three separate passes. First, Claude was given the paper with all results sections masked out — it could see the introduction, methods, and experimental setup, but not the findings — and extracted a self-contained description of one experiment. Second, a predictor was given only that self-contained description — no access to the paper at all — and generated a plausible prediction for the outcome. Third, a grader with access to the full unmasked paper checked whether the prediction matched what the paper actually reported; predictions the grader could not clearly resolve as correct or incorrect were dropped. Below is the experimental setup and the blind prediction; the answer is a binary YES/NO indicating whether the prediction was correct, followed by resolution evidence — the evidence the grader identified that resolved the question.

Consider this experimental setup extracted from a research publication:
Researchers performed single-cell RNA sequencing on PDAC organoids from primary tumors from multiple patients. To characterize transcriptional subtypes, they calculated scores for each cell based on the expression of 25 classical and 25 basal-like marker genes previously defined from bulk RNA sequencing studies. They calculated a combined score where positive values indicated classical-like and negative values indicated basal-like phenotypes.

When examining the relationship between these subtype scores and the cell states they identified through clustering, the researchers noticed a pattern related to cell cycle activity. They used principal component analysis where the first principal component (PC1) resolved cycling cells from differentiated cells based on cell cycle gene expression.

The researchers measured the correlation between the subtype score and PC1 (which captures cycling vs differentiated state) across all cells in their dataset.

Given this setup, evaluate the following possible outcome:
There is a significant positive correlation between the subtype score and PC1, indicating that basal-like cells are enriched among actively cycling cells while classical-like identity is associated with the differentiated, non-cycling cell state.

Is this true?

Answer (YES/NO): YES